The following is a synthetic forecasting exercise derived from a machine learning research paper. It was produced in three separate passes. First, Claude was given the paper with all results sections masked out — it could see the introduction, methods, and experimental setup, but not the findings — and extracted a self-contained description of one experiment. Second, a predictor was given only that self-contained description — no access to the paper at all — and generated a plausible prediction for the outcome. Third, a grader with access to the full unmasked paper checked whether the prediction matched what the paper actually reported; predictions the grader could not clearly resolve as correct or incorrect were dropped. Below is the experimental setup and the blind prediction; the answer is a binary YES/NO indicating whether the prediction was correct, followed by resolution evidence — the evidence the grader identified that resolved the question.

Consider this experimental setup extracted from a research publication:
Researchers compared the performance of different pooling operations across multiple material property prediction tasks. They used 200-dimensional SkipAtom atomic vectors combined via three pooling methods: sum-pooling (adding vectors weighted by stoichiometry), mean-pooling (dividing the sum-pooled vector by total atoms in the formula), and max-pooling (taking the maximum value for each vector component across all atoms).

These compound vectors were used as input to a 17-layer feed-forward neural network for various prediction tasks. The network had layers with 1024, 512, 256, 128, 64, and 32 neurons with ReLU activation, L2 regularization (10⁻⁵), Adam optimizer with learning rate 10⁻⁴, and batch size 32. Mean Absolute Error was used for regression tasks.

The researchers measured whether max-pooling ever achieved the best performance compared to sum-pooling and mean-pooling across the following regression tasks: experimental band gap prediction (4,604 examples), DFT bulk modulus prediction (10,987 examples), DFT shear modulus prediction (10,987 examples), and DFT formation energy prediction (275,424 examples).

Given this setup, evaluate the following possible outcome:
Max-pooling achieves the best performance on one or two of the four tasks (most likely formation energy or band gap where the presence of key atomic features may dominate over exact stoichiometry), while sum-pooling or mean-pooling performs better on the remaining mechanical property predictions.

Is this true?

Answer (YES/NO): NO